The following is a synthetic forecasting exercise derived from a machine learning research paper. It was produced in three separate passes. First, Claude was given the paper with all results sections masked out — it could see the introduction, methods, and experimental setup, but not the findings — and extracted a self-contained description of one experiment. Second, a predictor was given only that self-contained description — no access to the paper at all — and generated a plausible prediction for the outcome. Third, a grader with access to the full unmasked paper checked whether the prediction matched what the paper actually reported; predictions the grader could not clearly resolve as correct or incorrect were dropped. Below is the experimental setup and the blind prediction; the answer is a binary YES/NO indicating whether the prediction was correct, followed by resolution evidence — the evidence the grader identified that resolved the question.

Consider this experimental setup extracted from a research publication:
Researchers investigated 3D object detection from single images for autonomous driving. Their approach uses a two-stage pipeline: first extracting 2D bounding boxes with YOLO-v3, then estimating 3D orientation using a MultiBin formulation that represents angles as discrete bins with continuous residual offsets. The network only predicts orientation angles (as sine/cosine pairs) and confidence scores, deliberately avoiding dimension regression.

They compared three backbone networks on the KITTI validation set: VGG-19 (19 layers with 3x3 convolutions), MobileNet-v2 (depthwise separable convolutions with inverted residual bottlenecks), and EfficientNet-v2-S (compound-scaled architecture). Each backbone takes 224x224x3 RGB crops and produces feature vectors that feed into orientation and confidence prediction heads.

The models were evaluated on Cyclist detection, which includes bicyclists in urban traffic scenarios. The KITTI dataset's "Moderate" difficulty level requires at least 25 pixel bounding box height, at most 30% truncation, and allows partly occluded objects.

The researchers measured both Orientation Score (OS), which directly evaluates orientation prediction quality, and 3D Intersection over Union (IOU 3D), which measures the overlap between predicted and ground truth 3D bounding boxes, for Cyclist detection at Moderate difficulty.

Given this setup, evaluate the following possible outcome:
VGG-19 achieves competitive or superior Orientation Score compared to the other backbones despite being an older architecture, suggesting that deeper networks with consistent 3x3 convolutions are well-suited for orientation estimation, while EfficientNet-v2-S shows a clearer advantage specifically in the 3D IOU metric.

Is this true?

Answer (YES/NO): NO